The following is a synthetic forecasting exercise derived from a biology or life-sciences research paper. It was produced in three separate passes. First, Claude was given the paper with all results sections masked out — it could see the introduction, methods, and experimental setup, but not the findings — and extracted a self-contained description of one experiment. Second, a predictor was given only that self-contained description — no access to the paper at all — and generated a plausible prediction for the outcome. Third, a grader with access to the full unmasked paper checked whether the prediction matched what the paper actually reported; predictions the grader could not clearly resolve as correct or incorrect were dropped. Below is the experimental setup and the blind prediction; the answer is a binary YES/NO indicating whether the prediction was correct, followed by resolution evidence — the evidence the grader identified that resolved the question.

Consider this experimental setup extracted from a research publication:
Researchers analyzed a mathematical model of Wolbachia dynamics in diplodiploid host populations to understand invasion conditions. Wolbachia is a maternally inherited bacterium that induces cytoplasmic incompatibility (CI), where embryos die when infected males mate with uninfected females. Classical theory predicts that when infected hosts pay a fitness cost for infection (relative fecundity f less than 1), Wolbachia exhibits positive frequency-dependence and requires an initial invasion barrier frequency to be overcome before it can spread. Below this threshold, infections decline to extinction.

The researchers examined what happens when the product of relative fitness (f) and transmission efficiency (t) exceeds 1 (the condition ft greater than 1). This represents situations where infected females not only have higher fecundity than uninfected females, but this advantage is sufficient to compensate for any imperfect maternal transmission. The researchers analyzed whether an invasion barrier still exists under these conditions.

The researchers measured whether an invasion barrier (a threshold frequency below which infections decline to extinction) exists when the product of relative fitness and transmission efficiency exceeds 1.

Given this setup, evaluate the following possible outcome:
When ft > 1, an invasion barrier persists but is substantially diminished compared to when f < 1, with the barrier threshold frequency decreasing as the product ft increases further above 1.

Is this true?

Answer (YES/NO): NO